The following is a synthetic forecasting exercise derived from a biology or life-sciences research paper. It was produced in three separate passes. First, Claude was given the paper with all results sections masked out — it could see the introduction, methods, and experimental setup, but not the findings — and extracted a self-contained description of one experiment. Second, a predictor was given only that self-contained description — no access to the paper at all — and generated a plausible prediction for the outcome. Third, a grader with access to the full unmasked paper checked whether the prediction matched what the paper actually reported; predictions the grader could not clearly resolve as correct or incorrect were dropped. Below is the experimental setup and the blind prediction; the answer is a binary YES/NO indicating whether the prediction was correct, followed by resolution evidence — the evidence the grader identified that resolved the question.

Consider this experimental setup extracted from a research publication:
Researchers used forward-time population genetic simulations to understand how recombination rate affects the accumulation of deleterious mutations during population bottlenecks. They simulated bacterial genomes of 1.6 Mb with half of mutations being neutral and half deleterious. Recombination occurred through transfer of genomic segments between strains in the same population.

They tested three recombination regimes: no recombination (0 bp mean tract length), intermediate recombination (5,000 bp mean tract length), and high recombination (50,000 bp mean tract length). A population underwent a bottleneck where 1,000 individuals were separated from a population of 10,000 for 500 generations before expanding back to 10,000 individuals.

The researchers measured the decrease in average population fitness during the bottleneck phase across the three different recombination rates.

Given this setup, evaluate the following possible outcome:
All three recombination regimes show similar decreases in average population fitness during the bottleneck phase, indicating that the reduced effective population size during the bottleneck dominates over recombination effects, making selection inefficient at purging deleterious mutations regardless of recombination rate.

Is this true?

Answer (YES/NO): NO